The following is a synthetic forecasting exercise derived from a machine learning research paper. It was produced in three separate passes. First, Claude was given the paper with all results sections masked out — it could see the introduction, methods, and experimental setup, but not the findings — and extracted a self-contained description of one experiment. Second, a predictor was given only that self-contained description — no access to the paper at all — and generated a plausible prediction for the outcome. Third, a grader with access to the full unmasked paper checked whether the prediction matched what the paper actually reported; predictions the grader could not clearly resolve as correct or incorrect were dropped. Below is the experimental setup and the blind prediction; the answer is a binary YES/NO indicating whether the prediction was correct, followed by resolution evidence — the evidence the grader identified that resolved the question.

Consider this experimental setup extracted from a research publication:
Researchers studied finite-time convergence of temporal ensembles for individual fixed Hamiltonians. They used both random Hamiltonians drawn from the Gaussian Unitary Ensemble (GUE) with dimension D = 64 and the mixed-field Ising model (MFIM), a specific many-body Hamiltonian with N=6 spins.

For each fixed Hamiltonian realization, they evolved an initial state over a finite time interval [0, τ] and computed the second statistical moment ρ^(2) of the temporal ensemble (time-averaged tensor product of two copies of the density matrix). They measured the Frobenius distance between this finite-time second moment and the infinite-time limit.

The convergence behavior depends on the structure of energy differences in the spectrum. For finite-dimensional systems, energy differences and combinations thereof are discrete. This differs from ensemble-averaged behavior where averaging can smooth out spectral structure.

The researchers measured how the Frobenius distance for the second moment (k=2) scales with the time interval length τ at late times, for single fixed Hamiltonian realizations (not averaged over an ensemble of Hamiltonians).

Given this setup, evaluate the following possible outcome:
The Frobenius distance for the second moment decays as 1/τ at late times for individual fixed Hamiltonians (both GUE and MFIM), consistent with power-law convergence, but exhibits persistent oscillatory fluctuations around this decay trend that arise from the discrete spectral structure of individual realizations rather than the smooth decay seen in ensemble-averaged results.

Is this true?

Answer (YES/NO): NO